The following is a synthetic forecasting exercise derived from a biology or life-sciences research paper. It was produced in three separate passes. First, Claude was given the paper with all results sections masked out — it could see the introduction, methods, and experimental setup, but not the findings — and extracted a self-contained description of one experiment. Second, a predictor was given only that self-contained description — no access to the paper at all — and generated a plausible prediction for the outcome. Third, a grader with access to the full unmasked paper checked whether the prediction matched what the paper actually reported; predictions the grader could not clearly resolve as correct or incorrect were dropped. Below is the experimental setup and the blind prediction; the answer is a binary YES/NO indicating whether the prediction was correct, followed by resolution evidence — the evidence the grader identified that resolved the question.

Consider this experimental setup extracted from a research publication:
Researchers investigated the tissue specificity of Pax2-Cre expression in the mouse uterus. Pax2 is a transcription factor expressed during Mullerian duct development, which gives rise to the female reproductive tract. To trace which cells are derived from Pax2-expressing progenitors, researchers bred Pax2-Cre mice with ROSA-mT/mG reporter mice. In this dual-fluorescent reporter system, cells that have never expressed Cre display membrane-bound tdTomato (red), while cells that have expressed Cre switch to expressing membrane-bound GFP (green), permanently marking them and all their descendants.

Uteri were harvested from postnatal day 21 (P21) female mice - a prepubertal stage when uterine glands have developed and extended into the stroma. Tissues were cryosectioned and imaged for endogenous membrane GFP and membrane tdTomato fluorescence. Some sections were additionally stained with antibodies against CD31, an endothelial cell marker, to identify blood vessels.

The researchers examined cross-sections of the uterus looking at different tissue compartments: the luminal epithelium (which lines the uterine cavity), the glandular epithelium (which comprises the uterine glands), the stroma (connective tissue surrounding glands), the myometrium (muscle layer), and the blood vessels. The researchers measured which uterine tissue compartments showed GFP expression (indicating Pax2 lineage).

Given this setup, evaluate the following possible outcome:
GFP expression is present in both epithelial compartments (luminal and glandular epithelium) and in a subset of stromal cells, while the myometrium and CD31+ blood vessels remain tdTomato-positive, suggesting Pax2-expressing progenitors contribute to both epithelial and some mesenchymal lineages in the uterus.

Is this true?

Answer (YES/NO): NO